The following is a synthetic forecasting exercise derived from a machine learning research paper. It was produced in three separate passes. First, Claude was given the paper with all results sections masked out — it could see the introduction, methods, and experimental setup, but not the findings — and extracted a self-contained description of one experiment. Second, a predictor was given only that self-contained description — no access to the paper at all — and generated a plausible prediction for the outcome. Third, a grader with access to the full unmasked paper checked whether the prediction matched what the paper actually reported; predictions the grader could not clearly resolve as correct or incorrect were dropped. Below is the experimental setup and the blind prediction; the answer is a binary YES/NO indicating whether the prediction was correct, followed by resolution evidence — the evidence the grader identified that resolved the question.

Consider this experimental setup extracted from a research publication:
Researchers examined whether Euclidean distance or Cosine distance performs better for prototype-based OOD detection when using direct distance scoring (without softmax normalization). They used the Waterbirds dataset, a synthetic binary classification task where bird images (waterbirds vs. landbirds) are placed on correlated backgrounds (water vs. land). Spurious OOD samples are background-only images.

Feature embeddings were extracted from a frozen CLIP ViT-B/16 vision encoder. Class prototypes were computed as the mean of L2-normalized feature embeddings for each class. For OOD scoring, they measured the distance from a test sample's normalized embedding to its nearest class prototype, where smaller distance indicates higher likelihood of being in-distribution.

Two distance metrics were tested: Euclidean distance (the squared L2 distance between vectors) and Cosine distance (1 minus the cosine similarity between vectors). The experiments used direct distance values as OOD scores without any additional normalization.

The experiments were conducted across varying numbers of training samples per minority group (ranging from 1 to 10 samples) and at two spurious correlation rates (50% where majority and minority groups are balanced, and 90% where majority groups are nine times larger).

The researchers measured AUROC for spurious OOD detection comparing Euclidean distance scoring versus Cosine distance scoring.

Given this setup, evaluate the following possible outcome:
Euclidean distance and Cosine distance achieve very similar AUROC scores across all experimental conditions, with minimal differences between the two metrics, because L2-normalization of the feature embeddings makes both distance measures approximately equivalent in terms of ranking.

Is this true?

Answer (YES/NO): YES